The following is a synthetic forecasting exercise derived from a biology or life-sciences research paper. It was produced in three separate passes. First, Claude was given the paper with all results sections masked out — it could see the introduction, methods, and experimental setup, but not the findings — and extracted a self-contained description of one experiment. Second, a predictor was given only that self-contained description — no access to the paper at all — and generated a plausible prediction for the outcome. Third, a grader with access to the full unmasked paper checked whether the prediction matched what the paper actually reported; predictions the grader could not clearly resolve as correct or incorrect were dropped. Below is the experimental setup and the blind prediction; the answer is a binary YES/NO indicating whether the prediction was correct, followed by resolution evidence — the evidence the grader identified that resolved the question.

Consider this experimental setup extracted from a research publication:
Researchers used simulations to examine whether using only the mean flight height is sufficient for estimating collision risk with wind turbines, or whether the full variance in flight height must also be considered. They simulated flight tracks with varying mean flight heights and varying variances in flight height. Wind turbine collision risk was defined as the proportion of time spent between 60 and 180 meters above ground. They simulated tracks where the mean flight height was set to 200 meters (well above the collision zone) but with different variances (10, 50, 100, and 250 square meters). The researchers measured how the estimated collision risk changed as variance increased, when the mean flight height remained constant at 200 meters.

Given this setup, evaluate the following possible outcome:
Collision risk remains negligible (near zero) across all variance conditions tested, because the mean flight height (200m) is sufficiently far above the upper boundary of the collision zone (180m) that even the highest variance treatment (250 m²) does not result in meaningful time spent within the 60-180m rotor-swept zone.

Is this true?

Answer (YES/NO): NO